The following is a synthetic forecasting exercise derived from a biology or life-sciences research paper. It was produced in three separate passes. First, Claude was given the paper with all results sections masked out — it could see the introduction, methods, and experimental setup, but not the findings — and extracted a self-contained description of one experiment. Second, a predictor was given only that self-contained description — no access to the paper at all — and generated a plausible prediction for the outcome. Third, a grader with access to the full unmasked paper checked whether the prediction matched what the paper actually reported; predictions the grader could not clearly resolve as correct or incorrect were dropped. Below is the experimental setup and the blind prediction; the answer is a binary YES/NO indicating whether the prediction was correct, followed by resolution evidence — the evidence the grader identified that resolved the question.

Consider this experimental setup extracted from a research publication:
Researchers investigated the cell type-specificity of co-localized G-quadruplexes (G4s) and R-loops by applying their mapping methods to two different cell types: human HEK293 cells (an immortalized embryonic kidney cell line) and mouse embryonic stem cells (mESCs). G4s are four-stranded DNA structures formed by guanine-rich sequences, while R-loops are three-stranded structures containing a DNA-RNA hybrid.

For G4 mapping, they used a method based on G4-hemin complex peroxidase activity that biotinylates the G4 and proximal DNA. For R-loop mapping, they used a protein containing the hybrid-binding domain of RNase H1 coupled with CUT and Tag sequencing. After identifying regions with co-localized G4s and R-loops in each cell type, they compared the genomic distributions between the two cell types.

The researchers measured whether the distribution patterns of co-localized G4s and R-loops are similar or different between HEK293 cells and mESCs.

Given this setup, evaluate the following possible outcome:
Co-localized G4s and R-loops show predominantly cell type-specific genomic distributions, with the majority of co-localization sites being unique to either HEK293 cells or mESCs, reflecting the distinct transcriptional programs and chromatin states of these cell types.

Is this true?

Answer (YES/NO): YES